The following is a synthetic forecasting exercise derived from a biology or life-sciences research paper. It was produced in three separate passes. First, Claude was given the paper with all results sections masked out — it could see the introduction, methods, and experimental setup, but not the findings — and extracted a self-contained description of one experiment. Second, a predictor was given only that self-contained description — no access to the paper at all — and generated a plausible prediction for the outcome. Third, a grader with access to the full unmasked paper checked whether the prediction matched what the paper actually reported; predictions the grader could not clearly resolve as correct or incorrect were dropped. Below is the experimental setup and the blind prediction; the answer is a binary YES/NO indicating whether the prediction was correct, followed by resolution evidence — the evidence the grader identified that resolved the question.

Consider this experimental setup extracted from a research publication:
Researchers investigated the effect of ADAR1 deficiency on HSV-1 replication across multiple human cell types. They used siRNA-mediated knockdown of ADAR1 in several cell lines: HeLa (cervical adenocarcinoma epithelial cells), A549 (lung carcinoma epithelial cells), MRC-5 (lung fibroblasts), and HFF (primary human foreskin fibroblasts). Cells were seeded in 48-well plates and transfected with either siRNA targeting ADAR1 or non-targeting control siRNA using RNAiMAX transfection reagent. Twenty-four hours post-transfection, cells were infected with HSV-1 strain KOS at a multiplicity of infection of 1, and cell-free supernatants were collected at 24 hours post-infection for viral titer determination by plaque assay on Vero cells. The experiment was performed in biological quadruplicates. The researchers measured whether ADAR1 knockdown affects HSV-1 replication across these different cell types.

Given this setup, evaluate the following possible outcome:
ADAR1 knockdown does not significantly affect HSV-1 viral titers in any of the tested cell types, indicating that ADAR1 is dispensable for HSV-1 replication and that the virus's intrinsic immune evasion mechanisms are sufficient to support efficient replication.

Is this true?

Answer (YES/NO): NO